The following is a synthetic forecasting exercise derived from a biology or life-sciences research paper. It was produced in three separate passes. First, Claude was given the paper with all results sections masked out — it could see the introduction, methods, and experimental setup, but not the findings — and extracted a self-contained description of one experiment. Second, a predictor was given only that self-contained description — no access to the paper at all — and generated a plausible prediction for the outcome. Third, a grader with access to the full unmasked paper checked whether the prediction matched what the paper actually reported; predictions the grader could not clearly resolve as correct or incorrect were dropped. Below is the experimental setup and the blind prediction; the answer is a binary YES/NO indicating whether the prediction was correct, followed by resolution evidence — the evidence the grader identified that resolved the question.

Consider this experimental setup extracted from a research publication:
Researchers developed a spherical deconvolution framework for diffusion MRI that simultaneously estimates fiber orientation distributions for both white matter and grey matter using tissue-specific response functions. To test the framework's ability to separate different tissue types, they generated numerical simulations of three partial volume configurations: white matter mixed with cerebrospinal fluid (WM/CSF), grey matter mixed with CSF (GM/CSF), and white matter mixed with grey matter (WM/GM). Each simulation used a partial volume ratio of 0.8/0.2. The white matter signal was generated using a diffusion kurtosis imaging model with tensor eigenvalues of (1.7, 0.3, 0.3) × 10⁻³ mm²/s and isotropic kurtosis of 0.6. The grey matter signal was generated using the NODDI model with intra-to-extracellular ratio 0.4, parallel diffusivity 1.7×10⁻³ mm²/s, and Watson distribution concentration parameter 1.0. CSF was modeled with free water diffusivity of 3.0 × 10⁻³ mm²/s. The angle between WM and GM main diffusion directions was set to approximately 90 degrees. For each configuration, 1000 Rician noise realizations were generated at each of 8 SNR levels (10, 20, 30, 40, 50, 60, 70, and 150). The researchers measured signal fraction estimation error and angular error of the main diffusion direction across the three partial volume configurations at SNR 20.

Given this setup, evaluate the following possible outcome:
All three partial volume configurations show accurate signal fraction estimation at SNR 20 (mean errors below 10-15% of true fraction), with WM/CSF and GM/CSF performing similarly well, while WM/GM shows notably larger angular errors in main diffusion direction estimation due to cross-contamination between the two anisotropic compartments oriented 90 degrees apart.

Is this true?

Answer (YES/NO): NO